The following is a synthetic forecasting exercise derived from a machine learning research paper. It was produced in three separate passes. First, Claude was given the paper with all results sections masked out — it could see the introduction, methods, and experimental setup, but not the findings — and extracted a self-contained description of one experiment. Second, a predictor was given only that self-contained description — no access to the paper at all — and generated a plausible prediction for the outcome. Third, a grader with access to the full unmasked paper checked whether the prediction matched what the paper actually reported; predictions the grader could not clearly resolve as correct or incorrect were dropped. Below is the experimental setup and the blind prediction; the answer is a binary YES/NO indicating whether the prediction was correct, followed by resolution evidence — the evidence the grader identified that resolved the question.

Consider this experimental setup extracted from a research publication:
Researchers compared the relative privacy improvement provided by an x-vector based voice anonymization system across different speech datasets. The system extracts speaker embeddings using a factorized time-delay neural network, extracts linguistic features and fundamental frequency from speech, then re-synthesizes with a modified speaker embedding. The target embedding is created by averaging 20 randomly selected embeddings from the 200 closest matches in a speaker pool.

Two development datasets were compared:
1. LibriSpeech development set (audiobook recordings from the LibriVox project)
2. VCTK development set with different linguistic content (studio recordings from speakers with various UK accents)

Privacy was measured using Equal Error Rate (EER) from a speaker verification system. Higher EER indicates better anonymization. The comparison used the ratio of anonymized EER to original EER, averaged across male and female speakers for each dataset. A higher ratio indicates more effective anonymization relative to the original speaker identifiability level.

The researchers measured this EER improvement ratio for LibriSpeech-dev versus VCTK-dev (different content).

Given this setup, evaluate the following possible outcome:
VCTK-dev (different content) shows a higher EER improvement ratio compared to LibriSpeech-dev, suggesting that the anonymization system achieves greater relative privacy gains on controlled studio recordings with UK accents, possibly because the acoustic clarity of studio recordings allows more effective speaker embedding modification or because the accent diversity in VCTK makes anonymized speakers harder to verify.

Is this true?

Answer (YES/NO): YES